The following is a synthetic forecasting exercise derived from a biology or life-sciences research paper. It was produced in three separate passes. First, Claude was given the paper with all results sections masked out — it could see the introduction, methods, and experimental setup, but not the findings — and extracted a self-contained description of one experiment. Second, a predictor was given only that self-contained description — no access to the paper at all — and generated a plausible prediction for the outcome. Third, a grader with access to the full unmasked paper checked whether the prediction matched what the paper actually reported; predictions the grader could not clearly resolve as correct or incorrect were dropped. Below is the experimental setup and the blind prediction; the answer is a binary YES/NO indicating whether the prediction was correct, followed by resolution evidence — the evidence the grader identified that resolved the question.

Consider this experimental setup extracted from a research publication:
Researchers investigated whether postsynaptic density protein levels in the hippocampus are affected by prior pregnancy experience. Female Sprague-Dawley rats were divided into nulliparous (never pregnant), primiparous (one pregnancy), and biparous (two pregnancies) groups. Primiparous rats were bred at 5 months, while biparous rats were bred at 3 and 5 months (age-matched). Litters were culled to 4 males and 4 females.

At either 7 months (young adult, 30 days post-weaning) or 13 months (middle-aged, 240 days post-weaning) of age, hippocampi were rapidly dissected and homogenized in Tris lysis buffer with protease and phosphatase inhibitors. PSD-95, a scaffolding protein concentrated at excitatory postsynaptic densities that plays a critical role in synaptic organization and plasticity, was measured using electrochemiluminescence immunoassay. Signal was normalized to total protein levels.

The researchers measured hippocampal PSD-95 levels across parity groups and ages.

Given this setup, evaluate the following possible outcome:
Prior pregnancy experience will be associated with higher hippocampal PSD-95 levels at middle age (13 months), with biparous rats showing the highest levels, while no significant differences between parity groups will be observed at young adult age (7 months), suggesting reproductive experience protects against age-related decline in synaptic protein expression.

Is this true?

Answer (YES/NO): NO